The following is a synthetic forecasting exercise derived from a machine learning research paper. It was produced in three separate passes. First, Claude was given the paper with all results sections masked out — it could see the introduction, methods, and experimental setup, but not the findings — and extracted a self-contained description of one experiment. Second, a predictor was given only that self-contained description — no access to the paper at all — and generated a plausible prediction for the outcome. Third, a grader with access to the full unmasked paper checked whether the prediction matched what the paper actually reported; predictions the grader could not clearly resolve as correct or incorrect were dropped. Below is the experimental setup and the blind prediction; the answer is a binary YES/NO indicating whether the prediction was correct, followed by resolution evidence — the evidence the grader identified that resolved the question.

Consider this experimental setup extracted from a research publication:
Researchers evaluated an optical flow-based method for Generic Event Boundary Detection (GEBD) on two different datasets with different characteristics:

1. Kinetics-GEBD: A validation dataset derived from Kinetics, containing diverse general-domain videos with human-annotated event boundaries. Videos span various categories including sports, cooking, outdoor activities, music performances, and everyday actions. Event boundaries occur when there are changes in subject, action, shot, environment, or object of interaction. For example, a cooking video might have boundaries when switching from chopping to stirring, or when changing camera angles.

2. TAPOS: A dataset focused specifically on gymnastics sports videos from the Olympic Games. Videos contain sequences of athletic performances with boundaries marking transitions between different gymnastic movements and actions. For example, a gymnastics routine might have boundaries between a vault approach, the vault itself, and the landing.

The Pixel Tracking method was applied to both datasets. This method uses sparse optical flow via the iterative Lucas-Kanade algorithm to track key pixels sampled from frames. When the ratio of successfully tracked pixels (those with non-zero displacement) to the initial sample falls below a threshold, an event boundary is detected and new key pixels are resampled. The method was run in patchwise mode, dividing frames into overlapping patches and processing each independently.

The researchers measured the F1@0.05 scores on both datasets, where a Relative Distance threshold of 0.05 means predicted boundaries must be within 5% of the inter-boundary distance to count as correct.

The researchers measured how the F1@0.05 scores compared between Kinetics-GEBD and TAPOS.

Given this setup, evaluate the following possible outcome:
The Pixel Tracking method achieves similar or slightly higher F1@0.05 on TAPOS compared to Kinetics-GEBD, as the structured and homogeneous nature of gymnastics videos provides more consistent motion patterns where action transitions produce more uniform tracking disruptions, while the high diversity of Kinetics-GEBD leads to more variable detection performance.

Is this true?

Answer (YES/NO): NO